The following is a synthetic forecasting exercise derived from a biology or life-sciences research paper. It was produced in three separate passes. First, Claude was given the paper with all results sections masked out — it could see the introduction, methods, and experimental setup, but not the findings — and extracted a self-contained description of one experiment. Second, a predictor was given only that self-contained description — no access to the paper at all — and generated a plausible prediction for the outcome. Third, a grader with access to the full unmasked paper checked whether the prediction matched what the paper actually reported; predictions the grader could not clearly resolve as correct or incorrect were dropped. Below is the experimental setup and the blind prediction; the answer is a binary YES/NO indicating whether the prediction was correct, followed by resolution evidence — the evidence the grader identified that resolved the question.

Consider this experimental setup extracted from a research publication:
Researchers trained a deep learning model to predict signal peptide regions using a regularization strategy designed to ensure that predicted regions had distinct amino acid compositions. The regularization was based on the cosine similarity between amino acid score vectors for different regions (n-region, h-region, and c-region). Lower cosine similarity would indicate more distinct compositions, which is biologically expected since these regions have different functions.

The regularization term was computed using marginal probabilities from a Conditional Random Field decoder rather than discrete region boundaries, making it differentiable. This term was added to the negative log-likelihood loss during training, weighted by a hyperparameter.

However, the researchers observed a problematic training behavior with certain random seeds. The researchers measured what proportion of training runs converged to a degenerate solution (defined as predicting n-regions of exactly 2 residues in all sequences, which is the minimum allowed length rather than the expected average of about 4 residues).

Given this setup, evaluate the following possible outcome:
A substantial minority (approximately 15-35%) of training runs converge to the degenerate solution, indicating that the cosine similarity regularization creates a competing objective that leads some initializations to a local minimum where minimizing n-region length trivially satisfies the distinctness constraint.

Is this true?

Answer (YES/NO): NO